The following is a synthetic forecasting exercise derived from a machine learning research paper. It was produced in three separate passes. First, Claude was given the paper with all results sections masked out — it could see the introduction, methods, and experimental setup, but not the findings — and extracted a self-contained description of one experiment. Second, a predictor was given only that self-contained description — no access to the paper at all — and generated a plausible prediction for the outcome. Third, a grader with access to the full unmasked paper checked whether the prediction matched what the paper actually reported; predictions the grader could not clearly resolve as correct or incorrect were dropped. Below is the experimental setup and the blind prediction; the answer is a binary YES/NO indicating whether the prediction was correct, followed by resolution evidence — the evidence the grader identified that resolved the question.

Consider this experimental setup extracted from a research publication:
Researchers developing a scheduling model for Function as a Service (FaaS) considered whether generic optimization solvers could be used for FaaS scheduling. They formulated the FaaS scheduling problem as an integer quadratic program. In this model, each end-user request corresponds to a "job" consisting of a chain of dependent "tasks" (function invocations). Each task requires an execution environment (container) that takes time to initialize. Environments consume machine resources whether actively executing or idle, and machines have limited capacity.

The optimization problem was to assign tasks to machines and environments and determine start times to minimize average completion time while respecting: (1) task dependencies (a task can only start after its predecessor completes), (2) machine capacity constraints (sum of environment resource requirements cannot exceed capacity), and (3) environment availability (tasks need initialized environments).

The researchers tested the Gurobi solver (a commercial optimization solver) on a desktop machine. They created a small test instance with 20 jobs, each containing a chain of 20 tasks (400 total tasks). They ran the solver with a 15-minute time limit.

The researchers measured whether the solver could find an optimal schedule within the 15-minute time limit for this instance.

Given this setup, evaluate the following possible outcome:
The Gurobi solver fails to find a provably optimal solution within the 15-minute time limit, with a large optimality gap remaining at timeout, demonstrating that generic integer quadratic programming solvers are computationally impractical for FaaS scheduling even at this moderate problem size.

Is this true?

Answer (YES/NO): NO